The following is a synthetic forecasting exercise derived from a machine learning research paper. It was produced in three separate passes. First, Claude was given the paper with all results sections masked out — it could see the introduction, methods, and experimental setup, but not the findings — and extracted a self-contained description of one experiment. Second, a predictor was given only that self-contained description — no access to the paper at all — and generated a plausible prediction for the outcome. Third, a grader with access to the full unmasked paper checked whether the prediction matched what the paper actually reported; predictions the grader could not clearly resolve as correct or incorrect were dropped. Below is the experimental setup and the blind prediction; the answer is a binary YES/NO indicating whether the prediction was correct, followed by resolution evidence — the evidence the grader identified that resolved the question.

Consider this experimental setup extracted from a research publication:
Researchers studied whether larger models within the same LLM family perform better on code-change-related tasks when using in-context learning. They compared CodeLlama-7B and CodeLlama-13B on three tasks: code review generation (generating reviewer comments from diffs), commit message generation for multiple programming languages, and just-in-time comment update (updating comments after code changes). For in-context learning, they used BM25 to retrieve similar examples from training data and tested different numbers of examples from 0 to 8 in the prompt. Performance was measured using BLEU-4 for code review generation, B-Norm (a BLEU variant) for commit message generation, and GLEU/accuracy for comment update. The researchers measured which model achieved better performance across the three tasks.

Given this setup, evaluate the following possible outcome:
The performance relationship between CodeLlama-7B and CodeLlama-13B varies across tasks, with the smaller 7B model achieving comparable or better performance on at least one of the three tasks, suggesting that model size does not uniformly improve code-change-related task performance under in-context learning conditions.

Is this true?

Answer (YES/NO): NO